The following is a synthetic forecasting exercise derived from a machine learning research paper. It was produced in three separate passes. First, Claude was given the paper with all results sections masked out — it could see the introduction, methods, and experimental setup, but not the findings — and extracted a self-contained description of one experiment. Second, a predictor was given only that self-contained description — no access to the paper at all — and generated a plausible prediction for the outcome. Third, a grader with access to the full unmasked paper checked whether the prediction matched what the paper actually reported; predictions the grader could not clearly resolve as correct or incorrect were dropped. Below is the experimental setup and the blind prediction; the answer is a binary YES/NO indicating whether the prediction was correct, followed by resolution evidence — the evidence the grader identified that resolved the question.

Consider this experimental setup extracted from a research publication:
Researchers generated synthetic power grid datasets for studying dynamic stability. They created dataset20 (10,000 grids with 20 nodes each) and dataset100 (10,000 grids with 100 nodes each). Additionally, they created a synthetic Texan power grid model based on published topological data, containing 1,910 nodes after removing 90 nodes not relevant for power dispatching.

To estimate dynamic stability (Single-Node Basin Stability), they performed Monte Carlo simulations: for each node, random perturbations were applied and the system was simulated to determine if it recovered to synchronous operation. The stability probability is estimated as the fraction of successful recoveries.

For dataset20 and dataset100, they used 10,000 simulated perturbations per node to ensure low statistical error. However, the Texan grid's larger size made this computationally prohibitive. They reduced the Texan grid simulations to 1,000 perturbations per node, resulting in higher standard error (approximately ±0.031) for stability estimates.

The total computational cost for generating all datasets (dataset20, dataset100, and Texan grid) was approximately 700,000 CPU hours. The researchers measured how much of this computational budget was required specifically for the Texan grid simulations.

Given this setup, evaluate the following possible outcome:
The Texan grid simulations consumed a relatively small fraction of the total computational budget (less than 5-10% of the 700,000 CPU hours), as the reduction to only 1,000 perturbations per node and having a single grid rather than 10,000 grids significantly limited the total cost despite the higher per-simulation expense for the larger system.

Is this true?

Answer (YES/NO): NO